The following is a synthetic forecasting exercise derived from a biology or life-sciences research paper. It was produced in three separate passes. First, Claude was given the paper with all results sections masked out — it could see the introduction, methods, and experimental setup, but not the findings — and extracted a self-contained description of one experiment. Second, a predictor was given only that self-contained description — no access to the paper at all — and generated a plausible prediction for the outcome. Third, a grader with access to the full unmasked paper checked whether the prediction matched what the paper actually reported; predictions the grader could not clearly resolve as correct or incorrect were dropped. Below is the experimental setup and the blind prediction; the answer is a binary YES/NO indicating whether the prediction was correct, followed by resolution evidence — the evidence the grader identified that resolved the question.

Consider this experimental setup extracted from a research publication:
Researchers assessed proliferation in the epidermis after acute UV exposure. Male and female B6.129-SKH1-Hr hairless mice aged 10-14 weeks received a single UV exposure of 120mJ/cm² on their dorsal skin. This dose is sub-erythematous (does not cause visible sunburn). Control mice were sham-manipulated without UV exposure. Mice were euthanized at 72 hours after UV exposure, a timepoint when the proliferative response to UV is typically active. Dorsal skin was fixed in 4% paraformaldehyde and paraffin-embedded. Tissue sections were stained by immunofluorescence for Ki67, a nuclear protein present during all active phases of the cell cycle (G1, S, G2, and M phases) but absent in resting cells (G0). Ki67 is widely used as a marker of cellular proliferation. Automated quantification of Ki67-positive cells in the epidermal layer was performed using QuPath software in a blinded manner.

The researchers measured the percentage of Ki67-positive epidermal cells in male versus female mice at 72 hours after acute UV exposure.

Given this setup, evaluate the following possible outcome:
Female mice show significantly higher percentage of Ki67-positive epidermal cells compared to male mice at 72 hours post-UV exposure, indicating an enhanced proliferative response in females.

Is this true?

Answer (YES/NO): NO